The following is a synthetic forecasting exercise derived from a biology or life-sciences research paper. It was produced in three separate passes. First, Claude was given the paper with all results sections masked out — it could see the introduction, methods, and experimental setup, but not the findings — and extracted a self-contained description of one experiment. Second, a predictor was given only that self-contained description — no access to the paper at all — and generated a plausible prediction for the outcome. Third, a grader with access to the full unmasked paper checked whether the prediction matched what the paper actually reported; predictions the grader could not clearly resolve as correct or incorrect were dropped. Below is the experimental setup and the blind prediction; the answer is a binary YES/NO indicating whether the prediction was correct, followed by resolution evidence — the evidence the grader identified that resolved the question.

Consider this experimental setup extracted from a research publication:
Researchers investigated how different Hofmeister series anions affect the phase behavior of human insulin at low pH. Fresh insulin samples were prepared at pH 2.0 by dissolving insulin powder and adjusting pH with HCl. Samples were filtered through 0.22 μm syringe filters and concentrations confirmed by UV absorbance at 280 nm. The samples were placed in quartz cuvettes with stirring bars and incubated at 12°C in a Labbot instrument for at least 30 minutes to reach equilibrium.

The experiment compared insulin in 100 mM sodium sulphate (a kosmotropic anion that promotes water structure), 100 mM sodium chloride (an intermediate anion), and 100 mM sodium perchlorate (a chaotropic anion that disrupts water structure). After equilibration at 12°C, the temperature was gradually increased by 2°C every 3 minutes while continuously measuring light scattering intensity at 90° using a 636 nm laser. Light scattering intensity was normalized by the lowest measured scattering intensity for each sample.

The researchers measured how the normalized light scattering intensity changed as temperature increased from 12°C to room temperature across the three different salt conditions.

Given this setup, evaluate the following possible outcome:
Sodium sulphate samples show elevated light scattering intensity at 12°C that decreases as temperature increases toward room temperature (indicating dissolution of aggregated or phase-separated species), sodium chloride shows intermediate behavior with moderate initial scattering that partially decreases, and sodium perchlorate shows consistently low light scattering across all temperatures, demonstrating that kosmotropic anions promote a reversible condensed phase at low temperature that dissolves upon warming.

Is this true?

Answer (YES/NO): NO